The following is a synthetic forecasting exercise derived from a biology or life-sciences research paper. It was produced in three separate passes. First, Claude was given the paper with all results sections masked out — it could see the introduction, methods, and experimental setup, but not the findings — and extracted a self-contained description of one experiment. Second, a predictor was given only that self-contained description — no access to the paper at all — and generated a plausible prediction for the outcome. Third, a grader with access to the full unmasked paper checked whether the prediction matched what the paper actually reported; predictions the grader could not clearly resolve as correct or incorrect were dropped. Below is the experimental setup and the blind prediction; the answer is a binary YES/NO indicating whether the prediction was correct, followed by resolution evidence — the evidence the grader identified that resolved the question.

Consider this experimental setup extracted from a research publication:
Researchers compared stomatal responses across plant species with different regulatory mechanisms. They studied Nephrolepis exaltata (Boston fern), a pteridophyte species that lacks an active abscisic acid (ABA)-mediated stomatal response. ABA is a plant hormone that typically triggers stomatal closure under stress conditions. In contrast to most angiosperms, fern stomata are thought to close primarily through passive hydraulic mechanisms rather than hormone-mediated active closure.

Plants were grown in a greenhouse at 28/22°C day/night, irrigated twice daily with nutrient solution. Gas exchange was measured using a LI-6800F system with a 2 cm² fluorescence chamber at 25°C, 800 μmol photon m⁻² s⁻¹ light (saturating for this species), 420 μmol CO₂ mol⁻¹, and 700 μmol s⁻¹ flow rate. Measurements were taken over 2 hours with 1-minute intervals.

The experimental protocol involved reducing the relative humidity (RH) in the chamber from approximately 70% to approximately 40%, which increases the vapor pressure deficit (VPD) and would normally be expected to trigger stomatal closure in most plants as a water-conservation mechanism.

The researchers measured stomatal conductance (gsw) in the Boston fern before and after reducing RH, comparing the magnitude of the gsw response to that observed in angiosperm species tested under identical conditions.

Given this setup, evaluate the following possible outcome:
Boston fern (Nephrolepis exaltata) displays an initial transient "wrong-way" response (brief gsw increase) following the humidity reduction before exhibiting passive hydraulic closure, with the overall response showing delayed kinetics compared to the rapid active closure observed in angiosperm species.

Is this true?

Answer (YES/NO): NO